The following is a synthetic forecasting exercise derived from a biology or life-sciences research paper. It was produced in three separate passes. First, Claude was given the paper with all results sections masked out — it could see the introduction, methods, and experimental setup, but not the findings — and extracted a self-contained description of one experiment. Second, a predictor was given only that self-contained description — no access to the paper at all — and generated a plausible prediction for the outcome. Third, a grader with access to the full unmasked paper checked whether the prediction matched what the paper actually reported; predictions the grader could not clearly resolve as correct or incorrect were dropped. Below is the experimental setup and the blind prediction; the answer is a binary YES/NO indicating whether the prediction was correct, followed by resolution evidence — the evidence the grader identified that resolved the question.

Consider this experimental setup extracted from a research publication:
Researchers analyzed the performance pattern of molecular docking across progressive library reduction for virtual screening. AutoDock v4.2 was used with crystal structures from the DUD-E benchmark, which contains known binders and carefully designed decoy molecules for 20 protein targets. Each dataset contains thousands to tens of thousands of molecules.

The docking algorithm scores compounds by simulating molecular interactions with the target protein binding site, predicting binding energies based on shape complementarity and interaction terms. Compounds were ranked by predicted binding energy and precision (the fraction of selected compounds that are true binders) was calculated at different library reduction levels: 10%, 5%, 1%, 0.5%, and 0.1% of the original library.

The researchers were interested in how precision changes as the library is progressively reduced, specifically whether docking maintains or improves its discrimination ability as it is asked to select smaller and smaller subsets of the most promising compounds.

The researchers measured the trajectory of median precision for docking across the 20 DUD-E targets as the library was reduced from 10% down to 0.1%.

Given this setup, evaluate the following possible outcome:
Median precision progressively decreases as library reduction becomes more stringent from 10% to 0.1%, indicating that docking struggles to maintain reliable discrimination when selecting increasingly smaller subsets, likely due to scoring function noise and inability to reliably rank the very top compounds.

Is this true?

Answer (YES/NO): YES